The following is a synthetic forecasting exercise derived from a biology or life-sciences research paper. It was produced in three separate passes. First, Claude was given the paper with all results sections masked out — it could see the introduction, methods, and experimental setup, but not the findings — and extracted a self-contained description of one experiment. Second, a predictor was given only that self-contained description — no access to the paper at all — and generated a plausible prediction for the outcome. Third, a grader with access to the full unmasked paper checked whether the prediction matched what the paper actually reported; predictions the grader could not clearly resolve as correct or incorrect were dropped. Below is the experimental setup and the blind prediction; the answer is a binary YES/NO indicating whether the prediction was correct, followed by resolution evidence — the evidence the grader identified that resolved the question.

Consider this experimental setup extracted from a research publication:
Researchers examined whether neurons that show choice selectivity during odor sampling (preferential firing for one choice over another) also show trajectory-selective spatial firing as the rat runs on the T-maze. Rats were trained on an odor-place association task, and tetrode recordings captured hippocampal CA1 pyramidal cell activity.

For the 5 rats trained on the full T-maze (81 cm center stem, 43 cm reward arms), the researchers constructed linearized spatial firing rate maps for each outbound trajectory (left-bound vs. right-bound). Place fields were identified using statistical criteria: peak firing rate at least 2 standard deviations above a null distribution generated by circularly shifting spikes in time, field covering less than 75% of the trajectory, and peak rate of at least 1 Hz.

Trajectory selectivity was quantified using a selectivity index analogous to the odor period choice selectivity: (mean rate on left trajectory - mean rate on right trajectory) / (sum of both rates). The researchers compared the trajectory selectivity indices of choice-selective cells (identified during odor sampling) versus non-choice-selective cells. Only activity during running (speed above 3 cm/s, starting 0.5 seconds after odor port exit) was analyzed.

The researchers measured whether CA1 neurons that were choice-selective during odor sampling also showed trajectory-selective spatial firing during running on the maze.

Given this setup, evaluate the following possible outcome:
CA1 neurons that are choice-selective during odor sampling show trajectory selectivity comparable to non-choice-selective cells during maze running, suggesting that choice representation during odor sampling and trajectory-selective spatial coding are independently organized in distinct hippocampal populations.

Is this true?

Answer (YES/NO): YES